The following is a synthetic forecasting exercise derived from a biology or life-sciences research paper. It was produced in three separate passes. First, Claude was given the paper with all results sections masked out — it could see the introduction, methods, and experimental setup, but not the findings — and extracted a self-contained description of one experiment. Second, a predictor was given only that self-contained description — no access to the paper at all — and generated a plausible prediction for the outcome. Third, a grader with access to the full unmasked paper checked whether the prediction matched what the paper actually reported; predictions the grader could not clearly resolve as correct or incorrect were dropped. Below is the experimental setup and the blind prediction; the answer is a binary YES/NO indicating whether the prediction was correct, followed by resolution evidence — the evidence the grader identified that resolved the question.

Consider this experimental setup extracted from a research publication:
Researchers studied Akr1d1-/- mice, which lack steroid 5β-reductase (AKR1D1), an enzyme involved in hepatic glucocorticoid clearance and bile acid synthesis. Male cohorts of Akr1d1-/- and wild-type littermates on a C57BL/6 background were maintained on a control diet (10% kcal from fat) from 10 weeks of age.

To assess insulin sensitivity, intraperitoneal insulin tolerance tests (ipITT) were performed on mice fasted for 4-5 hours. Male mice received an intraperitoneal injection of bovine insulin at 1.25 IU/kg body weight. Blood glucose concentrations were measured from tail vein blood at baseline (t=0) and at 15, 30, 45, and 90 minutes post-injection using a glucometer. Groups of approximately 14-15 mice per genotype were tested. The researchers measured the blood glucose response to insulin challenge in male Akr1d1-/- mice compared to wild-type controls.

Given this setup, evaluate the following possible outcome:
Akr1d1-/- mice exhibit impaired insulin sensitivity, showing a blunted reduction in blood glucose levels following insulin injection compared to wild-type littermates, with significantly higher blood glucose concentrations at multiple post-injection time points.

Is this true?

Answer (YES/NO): NO